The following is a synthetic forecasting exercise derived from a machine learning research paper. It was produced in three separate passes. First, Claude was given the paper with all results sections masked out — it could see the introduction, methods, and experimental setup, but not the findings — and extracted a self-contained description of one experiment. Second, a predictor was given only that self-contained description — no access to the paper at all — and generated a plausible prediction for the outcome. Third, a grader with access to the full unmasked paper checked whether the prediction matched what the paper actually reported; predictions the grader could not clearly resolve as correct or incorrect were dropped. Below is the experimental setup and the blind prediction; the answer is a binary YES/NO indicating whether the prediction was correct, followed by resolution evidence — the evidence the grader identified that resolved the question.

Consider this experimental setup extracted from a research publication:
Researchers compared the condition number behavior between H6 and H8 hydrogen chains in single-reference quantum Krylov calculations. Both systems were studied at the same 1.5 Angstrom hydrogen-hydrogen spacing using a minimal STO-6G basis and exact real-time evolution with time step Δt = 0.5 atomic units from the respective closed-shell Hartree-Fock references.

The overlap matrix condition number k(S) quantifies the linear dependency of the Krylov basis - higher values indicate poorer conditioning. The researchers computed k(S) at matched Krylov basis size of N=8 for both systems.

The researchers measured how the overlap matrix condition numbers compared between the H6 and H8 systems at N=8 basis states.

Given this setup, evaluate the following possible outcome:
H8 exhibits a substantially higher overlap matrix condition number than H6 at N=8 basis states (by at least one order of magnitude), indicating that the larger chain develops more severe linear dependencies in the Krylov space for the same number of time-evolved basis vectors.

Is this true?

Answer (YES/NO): NO